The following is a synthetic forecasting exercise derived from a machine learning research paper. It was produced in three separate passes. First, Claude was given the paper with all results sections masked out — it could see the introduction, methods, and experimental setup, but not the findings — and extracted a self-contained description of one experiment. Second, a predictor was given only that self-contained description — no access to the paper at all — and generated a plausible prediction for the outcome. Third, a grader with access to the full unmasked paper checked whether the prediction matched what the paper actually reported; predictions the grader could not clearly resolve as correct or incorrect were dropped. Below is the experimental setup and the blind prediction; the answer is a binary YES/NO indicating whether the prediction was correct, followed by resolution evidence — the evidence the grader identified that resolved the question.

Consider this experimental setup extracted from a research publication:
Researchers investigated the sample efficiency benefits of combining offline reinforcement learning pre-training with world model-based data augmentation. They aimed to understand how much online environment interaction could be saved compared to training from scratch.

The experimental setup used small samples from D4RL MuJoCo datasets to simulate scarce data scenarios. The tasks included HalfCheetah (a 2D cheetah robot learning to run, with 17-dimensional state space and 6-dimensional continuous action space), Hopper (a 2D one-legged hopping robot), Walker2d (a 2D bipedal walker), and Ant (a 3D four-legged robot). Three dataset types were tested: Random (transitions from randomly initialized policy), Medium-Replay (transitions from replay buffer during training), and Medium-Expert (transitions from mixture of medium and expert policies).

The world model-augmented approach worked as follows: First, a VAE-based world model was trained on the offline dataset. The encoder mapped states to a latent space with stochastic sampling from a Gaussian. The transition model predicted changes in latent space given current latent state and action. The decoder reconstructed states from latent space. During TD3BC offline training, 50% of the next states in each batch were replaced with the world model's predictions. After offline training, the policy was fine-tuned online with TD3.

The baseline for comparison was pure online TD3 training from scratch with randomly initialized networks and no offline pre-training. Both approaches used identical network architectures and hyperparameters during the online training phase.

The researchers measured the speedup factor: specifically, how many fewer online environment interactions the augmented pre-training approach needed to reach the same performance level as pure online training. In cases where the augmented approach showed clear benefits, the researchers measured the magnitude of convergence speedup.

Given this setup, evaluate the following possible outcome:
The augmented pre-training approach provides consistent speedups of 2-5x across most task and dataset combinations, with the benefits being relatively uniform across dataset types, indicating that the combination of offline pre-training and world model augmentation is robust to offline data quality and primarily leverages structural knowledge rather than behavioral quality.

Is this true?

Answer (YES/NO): NO